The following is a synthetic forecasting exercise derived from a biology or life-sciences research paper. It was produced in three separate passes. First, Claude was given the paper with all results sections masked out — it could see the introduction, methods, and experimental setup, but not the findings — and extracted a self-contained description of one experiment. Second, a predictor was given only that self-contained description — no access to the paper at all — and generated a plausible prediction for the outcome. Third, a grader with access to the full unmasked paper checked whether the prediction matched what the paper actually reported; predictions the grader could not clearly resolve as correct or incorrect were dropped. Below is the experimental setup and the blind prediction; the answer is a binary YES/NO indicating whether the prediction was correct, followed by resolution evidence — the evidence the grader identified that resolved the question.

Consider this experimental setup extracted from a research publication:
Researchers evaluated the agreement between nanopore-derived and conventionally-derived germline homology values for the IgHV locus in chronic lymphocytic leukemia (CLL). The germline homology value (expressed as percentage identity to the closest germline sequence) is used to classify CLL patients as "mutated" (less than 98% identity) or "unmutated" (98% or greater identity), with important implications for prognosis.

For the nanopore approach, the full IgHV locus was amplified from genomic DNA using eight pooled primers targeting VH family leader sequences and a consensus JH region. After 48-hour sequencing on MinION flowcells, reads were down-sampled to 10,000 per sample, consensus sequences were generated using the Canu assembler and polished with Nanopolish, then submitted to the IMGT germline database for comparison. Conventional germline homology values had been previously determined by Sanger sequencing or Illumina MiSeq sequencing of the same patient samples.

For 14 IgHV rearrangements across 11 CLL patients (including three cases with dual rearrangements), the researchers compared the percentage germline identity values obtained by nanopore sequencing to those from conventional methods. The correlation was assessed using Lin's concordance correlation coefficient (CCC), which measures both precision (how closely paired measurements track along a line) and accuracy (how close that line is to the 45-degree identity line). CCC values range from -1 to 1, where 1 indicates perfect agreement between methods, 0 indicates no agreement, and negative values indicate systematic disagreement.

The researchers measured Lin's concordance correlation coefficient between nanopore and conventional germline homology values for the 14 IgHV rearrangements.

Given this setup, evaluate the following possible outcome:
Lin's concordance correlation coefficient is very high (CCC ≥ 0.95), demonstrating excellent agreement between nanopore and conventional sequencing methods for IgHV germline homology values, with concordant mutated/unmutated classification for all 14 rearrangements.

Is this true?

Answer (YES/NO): YES